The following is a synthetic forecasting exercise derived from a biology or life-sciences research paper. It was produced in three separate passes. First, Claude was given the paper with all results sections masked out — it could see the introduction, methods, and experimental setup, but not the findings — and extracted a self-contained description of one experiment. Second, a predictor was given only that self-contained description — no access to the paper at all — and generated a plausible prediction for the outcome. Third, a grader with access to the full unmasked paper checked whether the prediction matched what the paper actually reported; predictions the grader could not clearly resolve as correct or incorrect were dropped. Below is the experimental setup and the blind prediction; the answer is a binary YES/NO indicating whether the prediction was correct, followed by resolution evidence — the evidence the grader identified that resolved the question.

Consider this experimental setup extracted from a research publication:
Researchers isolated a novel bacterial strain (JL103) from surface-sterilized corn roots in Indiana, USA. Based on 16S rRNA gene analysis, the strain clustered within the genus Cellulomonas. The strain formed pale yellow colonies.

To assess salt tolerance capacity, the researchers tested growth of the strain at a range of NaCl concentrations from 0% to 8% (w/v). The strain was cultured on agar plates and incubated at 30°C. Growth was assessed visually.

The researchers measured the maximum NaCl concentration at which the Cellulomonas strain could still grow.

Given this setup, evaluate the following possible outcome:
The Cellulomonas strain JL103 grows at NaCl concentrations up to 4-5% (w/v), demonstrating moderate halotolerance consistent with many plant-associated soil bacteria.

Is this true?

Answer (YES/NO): NO